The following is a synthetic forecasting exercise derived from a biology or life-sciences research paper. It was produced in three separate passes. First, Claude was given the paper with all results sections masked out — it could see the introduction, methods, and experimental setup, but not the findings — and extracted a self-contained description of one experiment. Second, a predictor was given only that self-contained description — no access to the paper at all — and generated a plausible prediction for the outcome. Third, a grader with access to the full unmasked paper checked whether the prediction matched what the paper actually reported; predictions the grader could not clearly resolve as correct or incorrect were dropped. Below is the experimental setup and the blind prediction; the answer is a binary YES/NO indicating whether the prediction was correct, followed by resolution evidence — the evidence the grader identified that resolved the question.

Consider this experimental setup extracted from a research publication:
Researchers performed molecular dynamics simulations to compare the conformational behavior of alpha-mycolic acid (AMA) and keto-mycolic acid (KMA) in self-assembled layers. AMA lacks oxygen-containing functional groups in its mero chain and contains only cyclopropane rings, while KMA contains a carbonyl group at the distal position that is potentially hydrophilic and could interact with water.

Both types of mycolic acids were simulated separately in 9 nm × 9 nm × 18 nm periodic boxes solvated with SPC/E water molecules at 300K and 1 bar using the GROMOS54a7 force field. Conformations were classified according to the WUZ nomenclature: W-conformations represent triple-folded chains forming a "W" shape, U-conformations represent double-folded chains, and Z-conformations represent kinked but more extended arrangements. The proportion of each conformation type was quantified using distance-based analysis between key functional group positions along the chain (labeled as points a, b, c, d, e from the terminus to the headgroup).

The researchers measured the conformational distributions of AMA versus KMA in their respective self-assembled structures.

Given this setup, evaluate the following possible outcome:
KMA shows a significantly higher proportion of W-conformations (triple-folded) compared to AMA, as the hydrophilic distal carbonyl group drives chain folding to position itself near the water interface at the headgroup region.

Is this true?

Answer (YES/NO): NO